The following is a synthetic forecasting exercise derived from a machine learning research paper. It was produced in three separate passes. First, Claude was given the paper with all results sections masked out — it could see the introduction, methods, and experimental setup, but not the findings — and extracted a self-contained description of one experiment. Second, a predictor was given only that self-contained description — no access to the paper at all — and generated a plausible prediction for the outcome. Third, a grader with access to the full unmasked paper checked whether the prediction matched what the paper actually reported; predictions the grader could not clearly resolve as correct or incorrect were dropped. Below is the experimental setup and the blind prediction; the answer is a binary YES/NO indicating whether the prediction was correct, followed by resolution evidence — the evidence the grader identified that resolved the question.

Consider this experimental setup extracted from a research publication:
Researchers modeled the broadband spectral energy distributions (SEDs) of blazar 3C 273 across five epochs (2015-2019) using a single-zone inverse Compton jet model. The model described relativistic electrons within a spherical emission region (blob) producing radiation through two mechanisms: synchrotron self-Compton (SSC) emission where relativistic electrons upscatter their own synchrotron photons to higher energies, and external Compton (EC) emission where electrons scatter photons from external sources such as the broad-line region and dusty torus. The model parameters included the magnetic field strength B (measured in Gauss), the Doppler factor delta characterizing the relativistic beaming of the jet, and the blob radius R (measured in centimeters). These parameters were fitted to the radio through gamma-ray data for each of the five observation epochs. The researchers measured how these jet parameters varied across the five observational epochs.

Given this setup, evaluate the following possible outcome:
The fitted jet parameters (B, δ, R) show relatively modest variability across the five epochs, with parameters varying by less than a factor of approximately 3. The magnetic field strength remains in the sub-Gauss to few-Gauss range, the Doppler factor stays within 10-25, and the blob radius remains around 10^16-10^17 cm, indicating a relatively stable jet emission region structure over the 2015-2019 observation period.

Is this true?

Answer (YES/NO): NO